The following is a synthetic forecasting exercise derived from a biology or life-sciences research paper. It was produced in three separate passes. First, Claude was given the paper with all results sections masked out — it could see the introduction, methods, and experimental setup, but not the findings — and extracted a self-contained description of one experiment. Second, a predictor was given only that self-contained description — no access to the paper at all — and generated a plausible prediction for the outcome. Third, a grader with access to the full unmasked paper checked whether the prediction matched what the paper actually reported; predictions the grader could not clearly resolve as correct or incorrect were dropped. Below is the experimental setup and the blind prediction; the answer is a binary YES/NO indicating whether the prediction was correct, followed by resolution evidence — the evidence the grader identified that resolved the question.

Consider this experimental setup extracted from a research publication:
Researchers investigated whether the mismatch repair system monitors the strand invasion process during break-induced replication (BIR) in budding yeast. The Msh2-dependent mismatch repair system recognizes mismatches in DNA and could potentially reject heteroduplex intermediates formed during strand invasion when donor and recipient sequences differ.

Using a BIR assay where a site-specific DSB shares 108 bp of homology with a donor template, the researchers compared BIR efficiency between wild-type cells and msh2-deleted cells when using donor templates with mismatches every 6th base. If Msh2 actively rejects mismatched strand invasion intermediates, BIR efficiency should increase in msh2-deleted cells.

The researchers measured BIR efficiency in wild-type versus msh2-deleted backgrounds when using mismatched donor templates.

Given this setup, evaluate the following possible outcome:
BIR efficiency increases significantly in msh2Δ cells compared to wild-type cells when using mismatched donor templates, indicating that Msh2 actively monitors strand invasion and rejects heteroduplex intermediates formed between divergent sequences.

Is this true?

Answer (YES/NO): NO